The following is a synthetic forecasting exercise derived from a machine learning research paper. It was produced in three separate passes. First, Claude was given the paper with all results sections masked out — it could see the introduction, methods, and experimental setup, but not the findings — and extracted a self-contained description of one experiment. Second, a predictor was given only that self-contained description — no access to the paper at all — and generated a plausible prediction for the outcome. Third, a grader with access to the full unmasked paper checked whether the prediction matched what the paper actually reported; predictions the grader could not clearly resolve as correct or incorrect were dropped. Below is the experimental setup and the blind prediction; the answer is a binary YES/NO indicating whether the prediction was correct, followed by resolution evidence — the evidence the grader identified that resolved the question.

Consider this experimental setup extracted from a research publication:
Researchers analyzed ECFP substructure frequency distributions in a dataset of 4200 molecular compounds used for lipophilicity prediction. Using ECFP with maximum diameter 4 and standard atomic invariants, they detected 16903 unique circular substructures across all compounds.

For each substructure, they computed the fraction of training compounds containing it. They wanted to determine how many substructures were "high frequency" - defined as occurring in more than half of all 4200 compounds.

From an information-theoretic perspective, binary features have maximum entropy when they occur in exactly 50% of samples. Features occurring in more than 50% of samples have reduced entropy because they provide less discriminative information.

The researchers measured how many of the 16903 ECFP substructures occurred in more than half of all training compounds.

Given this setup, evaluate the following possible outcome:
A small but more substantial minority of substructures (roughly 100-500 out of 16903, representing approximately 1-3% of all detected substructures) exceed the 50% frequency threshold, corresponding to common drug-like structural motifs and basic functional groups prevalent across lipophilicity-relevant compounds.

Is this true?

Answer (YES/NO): NO